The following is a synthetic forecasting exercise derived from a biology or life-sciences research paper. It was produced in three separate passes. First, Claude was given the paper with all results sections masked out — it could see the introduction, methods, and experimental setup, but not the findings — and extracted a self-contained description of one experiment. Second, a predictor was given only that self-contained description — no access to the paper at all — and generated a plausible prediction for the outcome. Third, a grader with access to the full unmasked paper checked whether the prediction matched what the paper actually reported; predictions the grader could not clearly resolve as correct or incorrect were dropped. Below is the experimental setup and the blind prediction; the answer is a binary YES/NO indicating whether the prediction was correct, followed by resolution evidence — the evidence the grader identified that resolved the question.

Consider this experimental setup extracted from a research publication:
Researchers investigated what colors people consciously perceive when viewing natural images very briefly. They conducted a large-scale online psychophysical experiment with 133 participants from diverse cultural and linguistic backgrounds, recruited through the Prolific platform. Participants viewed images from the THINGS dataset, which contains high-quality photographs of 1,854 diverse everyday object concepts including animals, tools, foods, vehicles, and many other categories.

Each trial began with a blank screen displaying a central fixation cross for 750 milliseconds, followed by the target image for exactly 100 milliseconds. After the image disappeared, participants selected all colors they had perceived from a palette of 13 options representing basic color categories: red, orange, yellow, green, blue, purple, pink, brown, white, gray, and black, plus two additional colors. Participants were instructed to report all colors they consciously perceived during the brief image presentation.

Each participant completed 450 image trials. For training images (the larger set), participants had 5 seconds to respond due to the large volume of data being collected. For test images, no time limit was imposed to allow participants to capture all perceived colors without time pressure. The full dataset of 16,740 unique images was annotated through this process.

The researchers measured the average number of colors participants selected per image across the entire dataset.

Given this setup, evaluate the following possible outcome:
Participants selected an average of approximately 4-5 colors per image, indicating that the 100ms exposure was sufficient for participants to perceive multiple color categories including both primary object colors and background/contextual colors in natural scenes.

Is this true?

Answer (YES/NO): NO